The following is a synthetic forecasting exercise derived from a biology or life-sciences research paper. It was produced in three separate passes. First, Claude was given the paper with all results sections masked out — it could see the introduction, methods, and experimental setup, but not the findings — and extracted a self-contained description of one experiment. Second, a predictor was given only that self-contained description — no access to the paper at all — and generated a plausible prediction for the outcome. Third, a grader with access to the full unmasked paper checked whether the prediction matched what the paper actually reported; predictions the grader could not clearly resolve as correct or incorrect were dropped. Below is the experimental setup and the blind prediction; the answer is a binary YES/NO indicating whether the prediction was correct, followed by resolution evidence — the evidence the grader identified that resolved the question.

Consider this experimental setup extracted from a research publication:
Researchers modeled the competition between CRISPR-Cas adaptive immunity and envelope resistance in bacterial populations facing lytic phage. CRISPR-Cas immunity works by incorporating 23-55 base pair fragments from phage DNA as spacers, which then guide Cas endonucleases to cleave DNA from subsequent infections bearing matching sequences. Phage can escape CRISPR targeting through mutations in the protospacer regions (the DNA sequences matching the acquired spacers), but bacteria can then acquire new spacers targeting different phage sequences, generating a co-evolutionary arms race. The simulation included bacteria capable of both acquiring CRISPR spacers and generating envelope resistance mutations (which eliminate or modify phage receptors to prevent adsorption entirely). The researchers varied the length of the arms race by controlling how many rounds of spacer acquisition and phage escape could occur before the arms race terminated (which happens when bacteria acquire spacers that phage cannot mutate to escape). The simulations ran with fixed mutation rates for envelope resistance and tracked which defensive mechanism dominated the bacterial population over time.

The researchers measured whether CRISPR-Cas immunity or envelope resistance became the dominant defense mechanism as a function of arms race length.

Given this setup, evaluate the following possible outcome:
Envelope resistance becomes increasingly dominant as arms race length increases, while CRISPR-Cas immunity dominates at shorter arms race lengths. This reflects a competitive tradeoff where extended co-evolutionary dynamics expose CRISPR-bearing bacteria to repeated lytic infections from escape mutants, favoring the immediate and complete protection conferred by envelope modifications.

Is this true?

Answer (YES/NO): YES